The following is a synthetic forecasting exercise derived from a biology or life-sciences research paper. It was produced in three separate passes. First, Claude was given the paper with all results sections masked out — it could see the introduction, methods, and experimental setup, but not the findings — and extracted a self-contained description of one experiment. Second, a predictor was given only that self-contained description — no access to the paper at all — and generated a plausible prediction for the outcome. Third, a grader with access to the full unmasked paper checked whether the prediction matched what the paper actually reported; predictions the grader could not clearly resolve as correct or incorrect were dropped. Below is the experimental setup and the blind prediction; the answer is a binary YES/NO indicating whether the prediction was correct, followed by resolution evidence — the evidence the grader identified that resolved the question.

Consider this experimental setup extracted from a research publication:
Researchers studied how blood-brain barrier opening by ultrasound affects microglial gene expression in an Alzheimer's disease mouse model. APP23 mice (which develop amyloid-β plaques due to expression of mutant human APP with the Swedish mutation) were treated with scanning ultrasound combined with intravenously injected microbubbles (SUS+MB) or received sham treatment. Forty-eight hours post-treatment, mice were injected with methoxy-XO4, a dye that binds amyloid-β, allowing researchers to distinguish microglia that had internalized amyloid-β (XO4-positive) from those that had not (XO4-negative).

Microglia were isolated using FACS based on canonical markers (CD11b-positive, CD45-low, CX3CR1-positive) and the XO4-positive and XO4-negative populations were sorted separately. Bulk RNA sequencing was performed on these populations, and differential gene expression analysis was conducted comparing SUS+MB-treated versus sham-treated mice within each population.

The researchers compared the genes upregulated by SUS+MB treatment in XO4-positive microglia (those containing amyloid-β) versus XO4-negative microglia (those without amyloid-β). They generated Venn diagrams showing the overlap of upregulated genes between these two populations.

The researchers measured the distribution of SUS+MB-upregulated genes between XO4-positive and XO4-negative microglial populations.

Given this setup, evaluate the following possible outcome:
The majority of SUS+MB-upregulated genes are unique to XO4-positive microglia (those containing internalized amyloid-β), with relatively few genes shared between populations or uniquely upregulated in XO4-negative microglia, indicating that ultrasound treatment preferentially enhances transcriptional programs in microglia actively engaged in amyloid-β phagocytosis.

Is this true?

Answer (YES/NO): NO